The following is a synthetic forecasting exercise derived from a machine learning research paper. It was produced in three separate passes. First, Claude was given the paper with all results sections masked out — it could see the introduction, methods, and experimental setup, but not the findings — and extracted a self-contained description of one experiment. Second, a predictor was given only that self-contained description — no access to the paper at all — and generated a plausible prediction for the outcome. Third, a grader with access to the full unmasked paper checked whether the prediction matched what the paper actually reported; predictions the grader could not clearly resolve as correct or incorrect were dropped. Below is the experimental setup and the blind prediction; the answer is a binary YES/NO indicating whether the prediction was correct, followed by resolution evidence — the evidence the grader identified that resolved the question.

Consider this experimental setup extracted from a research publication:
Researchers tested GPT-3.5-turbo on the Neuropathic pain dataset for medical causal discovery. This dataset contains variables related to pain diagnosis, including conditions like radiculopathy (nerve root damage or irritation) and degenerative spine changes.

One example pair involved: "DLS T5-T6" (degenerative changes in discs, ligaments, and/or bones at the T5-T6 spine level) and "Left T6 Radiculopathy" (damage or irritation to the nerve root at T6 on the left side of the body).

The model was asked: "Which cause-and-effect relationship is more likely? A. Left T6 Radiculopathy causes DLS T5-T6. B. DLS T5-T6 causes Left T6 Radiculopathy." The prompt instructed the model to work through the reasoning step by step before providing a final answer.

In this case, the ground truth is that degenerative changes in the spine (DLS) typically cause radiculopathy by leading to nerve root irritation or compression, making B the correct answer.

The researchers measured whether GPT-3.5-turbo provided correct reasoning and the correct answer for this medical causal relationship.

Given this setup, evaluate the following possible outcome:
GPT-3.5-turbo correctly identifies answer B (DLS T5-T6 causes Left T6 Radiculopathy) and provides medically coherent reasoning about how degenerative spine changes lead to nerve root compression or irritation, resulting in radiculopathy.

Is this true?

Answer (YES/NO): YES